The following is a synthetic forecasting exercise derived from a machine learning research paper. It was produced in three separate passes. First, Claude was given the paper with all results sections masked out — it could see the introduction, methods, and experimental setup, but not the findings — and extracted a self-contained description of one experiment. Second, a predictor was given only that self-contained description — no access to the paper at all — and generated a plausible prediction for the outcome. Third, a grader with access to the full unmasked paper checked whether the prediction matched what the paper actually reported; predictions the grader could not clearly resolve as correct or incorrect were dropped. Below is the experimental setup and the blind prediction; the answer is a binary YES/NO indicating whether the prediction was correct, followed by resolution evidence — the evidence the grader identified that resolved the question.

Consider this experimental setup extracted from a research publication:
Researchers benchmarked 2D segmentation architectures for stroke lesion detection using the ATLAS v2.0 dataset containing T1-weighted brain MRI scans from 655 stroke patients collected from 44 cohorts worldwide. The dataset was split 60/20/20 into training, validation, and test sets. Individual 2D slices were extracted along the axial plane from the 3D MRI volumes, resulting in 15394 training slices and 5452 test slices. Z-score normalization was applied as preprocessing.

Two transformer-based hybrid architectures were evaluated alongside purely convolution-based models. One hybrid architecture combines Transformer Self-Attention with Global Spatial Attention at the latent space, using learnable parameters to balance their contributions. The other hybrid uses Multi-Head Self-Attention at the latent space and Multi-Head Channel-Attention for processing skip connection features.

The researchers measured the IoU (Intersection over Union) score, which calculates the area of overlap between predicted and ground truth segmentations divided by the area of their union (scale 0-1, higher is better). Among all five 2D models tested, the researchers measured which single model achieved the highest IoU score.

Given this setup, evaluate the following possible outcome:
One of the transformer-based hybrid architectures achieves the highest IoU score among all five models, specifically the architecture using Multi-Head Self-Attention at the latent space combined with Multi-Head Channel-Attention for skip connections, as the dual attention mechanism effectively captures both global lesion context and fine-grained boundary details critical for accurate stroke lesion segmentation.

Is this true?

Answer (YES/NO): NO